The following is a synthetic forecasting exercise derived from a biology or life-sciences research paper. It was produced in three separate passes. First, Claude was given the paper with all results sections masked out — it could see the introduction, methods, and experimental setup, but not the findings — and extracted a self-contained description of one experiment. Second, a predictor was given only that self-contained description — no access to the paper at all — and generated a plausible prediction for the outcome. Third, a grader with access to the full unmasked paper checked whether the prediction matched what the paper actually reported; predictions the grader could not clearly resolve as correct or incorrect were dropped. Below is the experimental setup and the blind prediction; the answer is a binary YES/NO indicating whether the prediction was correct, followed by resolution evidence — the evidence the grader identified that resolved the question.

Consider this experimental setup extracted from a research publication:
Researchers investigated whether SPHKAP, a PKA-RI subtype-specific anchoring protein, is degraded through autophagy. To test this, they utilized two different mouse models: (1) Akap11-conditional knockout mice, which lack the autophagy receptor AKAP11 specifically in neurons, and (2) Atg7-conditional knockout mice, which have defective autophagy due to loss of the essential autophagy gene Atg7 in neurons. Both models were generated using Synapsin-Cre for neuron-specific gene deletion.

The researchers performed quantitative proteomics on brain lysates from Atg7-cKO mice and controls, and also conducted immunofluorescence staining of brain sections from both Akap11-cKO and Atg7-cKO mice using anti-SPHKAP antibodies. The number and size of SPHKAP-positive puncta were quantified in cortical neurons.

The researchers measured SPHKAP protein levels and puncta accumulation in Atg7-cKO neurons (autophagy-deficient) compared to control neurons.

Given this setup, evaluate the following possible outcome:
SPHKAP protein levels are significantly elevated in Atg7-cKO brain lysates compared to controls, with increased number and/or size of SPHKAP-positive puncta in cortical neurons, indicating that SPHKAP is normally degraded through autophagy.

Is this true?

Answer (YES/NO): YES